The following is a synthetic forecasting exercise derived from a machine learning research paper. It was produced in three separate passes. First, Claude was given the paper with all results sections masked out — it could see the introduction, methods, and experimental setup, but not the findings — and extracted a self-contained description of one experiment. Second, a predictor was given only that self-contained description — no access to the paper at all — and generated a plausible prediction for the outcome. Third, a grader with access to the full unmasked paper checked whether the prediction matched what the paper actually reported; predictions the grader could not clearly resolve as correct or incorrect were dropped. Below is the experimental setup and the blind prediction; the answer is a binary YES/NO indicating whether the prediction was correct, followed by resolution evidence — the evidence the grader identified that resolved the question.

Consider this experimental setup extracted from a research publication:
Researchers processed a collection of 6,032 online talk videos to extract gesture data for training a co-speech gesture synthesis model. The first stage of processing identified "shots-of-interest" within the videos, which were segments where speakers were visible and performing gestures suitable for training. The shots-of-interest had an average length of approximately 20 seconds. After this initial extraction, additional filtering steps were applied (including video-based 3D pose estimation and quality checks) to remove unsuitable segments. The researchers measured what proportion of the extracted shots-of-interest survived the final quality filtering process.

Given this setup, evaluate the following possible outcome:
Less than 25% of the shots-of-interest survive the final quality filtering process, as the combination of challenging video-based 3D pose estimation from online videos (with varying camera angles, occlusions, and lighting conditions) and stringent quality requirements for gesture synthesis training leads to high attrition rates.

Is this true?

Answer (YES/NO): NO